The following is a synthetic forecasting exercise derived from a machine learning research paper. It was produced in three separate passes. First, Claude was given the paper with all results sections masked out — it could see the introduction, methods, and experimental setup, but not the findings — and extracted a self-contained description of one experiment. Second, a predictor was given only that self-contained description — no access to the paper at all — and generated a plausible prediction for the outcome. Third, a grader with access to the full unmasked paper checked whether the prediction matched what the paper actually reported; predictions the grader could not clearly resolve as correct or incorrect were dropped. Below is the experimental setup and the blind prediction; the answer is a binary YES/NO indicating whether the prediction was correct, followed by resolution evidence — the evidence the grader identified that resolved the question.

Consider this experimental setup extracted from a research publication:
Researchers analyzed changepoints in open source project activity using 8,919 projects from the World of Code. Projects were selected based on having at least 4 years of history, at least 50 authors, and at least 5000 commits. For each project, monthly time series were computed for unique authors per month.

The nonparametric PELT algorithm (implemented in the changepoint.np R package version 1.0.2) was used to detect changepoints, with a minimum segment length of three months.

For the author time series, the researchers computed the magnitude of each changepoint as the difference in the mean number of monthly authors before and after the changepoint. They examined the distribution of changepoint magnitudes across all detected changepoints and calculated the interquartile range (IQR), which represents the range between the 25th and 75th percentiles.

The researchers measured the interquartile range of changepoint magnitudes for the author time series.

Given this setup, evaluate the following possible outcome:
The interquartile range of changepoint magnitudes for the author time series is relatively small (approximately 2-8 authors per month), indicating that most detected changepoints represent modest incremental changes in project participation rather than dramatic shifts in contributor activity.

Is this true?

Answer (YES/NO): YES